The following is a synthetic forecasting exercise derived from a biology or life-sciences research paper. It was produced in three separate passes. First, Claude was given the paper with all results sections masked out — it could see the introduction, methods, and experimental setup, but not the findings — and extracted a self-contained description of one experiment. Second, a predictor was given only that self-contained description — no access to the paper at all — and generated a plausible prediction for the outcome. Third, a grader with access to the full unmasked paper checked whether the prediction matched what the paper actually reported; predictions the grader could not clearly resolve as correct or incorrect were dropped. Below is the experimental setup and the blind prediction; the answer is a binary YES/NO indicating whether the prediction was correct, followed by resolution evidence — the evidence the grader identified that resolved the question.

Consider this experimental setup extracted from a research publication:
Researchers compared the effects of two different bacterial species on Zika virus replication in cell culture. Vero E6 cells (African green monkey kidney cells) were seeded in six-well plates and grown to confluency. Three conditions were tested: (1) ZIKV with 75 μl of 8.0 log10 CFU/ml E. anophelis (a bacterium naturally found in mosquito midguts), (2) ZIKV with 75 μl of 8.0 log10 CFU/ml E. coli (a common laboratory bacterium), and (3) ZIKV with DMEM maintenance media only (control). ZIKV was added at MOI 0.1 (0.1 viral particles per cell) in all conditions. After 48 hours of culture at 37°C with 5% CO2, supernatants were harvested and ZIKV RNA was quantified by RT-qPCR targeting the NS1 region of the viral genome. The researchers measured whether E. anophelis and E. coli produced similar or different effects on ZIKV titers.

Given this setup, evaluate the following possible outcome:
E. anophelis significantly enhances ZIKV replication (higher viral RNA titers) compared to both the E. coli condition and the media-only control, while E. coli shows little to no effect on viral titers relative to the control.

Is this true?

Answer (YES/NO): NO